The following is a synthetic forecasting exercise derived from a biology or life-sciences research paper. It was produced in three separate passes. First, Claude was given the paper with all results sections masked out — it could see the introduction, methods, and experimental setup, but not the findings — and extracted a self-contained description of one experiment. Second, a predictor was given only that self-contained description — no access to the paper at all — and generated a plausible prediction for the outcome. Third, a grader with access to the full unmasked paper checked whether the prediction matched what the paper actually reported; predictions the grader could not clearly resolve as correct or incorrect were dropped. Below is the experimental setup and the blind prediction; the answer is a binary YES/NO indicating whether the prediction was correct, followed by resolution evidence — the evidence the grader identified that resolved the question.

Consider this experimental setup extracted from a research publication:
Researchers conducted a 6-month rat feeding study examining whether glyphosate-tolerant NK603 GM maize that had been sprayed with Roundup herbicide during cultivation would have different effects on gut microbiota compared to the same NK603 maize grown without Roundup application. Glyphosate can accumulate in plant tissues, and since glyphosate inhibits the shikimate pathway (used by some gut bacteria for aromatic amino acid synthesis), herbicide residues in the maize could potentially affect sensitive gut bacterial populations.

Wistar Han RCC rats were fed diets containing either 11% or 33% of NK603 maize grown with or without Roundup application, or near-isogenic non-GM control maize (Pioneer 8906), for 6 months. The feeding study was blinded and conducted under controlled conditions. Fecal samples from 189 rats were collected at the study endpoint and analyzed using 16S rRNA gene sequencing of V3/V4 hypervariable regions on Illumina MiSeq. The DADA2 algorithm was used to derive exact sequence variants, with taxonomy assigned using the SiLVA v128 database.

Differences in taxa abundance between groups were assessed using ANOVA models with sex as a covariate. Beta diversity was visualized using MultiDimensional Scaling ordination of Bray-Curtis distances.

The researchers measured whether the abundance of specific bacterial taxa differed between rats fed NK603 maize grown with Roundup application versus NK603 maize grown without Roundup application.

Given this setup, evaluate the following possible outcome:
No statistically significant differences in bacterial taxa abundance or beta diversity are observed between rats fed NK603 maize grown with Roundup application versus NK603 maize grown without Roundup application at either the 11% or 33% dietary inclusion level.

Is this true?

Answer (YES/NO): YES